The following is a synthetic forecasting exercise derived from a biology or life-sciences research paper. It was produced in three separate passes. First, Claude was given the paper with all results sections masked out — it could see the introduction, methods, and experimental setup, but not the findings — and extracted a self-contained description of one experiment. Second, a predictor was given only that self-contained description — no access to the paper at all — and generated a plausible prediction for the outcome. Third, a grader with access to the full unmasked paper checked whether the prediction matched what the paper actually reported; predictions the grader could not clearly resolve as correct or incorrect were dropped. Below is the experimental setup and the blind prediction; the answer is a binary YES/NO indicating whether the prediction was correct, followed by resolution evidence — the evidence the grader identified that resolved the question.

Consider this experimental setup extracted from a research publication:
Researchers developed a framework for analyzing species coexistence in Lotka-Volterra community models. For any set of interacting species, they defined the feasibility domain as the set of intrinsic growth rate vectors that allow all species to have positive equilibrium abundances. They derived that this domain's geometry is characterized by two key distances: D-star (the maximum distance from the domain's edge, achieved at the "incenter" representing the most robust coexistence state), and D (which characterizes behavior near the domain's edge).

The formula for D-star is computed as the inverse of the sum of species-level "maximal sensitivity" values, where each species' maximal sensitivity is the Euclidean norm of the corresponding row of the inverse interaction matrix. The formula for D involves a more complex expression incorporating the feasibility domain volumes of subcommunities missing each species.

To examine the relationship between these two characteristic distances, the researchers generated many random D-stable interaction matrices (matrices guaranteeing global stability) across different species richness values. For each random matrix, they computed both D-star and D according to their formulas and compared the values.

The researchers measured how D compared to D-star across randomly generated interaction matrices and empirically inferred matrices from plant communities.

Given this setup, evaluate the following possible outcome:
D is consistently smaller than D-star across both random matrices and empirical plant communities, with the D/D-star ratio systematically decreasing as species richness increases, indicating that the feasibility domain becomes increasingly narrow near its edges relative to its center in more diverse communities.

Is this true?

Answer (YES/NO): NO